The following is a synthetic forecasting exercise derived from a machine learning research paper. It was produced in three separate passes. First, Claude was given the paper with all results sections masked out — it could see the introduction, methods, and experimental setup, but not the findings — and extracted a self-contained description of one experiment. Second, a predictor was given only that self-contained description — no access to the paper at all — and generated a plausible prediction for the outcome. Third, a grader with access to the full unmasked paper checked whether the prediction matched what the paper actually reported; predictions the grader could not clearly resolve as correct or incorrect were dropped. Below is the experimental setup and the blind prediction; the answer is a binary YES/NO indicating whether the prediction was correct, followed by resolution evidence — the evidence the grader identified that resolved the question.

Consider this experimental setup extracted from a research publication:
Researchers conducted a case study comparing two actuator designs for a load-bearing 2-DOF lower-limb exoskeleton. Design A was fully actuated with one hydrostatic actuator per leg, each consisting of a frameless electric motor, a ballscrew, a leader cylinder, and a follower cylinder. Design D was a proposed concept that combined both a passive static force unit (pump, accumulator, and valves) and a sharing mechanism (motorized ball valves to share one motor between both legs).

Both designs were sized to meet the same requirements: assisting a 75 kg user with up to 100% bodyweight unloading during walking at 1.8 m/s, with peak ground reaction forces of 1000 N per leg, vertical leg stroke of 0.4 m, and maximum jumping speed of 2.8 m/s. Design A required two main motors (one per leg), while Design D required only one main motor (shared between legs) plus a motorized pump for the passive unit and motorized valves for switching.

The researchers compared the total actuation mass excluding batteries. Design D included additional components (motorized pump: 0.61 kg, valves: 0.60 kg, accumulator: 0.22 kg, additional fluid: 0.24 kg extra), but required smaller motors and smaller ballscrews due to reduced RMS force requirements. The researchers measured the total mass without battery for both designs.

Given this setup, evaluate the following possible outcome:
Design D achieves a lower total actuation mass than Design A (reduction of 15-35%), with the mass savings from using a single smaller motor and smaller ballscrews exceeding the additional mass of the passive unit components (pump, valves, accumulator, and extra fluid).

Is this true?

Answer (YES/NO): NO